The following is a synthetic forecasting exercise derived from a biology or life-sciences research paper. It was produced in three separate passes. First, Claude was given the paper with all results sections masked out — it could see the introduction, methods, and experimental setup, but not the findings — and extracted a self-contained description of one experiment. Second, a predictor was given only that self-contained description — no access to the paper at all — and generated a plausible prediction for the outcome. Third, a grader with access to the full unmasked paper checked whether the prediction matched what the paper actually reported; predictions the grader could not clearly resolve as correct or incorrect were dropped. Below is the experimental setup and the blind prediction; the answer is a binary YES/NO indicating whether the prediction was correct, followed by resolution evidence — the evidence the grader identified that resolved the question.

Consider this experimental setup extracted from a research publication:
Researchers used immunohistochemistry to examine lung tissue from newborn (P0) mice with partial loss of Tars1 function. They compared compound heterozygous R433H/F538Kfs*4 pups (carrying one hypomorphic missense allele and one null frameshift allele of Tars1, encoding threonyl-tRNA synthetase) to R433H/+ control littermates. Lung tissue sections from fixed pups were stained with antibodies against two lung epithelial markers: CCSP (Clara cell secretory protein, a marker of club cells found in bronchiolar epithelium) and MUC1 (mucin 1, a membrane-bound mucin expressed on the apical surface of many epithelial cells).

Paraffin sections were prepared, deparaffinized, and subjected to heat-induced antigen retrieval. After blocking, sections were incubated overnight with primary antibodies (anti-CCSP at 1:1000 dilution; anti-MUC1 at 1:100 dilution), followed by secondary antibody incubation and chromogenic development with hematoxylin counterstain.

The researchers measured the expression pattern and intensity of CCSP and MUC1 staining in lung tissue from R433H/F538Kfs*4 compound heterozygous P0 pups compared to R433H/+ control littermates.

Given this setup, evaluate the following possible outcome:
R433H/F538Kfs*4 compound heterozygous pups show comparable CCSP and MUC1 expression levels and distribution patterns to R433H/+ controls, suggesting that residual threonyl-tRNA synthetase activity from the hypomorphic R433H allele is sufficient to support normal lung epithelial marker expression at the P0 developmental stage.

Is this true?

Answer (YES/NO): YES